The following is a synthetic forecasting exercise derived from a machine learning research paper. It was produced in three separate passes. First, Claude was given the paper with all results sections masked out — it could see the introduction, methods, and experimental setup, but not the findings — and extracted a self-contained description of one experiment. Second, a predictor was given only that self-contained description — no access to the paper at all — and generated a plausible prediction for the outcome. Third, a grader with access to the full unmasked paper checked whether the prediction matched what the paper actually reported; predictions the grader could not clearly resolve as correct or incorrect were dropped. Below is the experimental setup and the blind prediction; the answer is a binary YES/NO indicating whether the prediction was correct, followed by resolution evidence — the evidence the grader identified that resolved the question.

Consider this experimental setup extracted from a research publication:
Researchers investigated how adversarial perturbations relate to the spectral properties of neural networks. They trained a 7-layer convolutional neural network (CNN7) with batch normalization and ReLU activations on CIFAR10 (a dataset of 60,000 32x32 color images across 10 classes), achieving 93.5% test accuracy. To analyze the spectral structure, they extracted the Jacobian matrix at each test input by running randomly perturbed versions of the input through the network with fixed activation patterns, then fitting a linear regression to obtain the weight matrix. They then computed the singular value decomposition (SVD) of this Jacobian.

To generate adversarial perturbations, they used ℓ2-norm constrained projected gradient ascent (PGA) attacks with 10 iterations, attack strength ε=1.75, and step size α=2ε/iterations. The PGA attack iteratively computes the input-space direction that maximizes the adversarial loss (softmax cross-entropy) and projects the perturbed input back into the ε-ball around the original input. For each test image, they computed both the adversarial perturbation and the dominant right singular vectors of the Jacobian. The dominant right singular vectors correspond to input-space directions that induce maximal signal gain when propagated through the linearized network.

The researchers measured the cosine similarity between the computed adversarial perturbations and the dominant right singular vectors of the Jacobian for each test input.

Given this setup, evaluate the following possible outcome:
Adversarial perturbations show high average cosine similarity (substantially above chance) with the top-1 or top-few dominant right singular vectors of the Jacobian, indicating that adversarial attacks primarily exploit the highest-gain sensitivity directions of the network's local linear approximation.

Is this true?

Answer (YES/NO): YES